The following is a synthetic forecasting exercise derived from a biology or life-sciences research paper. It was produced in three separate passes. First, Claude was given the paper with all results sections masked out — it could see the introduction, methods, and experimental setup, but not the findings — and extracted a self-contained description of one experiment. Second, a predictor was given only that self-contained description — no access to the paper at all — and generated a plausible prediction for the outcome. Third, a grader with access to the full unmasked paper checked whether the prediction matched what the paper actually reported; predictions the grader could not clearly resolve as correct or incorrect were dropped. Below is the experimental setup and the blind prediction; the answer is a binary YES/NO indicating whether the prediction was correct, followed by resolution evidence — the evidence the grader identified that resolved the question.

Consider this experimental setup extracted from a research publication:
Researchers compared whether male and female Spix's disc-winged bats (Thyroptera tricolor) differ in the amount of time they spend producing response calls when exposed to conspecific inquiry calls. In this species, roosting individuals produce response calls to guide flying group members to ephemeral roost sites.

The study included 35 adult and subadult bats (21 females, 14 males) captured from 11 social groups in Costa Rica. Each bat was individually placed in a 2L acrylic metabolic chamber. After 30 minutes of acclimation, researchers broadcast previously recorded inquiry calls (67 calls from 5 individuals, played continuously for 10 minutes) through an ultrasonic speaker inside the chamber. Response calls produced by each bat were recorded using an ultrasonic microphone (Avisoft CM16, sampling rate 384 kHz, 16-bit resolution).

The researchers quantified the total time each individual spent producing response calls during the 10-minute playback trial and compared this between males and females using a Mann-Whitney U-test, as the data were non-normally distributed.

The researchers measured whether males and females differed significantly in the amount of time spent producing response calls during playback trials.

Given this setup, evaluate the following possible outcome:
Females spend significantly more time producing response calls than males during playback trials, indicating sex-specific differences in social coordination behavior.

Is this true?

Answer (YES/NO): NO